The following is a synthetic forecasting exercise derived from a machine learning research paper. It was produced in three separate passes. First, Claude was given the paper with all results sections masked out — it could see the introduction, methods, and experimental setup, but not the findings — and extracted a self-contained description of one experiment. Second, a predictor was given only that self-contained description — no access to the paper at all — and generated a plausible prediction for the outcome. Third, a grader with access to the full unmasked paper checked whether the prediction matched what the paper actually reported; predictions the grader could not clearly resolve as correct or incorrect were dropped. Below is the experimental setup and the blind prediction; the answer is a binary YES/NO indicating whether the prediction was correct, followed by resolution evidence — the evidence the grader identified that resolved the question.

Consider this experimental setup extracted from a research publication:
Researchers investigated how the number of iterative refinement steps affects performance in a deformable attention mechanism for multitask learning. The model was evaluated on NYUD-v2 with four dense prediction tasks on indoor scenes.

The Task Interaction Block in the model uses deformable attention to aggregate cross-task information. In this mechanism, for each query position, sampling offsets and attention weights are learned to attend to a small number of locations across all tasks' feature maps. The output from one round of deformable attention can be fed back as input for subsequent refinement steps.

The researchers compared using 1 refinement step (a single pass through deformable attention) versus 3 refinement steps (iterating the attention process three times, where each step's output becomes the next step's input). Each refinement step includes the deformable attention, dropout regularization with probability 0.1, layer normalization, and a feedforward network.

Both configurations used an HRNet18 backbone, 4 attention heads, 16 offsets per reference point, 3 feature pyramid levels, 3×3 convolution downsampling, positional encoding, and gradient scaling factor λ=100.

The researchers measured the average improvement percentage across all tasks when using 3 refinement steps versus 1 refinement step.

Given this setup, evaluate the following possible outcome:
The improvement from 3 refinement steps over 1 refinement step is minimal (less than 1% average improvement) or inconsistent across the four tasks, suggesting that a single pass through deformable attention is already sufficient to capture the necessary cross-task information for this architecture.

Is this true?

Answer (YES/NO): YES